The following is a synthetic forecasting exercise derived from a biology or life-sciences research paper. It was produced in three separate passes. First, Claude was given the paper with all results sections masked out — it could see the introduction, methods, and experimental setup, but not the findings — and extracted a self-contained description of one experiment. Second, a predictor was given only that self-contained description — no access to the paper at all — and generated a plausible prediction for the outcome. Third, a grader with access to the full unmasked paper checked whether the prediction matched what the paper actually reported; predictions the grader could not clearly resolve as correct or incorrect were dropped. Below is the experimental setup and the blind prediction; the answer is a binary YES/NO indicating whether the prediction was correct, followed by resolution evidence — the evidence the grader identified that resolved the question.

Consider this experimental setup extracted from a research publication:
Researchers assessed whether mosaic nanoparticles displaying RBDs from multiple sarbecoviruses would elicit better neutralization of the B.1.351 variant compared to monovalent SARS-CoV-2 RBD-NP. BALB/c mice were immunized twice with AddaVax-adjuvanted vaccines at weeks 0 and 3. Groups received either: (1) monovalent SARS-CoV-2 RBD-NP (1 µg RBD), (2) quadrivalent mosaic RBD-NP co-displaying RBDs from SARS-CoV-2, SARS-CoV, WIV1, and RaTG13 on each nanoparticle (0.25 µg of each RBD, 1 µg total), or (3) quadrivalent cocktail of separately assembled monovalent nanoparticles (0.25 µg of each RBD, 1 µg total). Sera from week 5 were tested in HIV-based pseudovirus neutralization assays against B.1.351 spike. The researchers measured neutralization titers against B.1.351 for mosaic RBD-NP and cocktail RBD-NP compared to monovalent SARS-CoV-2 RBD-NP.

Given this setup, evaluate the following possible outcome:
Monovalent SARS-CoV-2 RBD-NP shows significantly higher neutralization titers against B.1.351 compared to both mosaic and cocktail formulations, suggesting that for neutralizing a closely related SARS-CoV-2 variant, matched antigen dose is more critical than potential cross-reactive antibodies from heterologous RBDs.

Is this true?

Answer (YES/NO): NO